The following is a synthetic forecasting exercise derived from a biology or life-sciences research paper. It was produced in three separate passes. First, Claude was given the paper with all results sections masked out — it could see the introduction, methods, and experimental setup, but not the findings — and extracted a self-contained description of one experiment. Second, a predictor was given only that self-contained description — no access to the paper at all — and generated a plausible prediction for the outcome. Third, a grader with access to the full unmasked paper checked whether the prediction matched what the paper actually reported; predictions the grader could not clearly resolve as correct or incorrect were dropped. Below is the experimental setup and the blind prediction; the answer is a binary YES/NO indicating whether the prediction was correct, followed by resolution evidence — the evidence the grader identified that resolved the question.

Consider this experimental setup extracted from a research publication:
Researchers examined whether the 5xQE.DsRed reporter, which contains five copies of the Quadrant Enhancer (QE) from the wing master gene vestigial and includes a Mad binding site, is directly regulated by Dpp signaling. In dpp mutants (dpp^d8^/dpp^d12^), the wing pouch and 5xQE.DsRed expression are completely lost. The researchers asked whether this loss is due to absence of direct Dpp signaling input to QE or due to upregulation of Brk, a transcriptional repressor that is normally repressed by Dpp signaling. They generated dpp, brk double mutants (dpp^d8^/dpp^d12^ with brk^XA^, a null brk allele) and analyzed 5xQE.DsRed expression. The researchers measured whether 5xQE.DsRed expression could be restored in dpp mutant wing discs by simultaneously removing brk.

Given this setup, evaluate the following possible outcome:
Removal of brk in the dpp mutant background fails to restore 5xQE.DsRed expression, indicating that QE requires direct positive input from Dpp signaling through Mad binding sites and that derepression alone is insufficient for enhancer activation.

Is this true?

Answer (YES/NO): NO